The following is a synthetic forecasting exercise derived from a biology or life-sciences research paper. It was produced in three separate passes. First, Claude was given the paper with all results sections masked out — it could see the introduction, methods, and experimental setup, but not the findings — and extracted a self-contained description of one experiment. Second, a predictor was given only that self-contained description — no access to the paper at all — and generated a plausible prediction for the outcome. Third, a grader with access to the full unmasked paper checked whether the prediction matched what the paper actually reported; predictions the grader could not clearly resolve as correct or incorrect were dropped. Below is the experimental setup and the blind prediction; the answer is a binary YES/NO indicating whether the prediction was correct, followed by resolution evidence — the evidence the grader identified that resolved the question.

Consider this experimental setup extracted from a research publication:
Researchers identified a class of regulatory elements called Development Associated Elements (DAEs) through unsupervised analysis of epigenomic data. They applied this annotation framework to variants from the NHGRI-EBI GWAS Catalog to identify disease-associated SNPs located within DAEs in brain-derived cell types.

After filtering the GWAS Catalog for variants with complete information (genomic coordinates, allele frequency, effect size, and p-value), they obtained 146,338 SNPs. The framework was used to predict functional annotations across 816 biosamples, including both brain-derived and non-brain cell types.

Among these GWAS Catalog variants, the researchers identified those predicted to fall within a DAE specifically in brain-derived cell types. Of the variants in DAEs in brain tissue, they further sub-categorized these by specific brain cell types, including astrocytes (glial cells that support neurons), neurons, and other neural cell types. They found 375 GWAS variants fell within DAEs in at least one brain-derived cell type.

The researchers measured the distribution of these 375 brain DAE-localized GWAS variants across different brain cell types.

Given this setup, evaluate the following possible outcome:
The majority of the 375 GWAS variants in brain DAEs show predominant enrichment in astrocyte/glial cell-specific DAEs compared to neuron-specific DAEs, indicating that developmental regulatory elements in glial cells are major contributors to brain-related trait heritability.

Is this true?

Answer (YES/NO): YES